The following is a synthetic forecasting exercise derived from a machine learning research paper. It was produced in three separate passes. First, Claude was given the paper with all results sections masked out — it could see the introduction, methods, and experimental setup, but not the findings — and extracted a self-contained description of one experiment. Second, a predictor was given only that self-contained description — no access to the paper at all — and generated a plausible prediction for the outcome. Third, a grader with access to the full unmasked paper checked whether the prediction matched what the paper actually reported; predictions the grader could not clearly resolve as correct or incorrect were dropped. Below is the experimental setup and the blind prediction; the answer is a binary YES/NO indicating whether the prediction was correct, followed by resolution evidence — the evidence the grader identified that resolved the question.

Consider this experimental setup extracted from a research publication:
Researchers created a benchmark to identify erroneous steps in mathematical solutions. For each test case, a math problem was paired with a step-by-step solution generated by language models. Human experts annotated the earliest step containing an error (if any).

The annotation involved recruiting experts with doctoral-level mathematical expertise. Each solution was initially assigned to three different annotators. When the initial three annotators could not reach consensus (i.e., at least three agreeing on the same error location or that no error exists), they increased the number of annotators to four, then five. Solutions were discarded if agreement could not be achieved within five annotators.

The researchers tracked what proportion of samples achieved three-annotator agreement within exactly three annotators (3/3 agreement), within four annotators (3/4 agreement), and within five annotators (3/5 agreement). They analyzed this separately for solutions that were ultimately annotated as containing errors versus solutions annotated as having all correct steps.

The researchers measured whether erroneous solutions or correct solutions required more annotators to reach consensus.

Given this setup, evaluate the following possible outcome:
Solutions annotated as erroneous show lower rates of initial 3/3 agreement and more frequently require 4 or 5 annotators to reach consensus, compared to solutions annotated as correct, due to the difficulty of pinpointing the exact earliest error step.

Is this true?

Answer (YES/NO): YES